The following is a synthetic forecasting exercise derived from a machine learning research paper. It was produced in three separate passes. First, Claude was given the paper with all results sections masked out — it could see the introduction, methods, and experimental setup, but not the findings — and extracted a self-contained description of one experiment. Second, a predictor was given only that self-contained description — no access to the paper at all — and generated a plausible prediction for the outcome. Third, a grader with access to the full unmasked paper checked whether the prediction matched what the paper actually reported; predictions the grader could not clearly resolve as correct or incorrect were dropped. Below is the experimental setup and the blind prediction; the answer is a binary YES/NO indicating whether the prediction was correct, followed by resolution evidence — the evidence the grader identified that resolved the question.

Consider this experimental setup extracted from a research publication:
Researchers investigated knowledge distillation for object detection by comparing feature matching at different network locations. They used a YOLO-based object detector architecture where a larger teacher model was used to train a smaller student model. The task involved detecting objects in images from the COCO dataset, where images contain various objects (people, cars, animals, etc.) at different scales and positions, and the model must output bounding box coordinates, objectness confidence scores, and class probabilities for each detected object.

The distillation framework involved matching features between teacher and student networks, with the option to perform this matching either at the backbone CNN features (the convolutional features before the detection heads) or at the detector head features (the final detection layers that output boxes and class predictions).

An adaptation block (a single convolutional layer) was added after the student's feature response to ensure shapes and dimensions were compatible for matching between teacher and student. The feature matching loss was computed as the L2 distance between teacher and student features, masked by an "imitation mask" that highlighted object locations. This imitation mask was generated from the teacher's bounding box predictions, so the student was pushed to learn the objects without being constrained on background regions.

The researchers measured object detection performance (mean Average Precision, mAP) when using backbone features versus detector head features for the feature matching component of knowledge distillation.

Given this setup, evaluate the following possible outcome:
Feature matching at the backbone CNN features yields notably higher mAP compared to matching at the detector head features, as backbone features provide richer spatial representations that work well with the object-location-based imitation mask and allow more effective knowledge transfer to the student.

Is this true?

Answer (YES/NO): YES